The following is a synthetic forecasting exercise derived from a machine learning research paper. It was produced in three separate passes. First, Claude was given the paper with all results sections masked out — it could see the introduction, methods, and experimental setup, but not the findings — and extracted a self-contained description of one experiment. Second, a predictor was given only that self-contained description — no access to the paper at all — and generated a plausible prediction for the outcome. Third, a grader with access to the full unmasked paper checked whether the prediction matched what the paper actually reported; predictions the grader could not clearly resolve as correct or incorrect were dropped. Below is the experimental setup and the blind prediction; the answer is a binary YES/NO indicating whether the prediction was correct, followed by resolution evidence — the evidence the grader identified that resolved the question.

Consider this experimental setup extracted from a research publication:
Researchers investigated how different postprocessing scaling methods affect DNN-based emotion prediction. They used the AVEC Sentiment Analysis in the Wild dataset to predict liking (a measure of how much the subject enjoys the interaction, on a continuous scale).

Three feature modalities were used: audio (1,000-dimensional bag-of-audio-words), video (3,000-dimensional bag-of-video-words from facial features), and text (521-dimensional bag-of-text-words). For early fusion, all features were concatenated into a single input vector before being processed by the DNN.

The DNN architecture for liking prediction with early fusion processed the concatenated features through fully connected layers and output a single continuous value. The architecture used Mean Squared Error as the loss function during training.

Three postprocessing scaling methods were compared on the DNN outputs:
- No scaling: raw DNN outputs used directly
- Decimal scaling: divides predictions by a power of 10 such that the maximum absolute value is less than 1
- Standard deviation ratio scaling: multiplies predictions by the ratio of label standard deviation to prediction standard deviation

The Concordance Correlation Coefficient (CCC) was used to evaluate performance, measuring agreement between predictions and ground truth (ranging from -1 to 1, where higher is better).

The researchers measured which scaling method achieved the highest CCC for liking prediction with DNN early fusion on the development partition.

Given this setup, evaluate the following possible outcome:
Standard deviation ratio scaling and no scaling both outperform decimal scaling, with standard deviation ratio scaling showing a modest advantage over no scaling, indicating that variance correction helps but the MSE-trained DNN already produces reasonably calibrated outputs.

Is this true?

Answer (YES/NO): NO